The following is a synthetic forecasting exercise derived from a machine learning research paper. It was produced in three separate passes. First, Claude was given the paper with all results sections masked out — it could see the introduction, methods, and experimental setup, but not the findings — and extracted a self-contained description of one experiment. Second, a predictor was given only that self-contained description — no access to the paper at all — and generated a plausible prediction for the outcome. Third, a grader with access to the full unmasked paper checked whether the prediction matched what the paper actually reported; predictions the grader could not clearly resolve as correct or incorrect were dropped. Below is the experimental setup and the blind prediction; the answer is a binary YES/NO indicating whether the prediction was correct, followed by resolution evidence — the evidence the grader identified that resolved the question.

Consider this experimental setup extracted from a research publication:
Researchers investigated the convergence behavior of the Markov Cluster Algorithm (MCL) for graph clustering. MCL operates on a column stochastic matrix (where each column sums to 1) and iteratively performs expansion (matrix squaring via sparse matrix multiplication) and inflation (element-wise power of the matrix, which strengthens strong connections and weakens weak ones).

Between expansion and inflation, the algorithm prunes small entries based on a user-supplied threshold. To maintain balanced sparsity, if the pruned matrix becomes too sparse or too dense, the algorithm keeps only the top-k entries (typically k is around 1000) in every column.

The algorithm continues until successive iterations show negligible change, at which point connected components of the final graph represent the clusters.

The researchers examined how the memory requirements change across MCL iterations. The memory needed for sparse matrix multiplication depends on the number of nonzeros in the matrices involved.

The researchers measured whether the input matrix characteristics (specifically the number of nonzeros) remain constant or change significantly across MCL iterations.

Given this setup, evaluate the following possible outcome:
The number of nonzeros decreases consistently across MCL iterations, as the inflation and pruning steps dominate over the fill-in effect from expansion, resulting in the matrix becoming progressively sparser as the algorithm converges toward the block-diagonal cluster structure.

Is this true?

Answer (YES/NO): NO